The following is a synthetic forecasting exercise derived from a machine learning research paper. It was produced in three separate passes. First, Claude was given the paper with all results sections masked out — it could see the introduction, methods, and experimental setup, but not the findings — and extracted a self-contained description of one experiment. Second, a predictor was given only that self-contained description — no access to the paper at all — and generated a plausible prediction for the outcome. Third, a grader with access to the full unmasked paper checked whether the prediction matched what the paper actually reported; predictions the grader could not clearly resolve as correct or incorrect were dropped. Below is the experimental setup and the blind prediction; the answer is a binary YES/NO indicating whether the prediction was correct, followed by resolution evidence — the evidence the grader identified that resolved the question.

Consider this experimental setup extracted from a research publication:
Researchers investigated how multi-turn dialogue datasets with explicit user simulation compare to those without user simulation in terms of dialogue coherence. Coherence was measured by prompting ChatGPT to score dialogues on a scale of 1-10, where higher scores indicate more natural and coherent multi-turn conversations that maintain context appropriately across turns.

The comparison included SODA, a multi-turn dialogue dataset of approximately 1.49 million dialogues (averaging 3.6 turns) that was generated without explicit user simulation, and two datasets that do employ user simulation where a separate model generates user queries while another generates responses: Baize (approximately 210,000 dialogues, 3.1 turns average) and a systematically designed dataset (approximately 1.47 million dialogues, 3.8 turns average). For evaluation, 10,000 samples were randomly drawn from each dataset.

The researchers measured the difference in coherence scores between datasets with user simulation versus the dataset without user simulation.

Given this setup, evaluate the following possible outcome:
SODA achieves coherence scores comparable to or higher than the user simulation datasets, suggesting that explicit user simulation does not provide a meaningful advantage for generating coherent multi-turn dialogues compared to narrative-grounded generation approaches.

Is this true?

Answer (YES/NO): NO